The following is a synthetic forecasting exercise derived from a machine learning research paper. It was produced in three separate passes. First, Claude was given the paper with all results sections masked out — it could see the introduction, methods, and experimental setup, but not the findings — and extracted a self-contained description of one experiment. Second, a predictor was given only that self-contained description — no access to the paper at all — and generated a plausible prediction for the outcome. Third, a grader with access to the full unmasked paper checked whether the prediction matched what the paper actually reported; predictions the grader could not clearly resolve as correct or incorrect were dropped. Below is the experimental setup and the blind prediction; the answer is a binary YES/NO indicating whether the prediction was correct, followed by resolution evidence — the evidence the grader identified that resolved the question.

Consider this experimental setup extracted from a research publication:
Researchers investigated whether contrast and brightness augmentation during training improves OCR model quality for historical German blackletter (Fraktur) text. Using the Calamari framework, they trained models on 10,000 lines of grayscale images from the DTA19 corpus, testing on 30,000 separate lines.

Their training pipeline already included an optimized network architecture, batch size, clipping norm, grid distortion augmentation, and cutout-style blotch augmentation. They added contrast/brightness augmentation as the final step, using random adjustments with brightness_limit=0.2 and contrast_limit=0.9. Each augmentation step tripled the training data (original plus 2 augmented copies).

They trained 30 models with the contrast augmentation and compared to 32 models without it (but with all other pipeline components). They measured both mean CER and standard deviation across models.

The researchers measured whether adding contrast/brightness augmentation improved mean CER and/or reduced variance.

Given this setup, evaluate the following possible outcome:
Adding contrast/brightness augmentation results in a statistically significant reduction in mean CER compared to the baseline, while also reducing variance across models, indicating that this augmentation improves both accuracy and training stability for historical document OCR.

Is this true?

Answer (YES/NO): NO